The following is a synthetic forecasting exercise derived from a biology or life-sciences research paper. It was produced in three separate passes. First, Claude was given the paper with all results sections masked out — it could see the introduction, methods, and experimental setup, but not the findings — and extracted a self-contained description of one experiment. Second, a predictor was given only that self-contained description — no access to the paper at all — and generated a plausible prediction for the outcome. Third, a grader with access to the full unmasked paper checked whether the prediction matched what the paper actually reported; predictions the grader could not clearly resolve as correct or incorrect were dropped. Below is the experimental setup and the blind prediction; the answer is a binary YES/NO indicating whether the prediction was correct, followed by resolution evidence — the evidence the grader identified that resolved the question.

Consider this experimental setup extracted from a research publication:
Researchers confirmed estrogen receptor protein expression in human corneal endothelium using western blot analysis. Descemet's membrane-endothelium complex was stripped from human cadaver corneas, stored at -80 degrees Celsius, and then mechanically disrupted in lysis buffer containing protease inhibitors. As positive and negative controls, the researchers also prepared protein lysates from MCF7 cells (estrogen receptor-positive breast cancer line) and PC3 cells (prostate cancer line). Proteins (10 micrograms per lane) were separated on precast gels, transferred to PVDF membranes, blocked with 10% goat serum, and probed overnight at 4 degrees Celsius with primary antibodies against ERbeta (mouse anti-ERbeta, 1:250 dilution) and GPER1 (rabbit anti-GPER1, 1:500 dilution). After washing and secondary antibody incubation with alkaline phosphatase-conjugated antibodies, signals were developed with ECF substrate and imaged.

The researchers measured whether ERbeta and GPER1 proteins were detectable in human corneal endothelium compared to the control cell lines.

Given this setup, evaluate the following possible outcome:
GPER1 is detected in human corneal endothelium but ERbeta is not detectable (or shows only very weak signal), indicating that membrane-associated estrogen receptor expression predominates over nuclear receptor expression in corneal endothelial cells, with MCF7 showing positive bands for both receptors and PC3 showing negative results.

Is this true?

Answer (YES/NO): NO